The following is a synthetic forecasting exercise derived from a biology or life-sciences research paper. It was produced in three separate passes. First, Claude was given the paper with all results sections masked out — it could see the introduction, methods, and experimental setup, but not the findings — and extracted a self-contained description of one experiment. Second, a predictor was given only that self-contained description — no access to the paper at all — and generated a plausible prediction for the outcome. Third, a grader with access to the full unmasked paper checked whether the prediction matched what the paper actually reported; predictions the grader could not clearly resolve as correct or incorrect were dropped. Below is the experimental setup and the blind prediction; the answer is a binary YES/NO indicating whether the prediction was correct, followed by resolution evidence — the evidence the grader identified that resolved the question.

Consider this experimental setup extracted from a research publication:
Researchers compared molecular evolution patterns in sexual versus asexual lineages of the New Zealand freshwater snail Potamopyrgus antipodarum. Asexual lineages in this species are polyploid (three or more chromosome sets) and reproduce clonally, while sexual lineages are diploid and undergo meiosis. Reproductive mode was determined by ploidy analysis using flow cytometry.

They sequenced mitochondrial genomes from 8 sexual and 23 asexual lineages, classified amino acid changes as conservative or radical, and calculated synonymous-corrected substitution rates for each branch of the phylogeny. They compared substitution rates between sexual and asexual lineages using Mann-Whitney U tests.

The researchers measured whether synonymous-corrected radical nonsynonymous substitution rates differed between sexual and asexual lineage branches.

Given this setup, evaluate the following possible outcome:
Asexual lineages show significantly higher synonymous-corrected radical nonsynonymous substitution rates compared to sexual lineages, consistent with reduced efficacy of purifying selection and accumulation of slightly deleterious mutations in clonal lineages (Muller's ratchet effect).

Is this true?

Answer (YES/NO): YES